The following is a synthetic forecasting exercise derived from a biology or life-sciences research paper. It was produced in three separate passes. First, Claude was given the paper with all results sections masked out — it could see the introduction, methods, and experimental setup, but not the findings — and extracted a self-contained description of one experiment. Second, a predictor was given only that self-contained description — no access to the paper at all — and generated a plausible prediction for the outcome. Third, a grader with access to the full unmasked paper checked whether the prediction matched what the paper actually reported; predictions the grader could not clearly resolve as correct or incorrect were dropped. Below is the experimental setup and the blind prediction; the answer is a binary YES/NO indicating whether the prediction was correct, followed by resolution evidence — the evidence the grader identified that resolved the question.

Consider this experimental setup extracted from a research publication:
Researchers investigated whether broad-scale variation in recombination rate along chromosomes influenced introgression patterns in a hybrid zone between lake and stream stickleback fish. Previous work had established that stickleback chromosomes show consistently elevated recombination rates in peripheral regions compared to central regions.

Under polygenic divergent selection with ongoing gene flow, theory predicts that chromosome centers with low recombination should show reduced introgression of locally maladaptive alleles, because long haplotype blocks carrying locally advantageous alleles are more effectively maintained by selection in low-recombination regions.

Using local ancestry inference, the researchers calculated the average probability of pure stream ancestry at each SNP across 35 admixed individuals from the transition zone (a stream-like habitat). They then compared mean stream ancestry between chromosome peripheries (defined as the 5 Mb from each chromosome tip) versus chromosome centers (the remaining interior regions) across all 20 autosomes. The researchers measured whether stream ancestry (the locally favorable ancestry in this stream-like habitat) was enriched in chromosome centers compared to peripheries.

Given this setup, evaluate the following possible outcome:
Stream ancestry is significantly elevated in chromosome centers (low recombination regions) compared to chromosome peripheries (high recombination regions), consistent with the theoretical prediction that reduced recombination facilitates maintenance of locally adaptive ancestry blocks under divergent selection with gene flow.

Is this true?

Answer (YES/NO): NO